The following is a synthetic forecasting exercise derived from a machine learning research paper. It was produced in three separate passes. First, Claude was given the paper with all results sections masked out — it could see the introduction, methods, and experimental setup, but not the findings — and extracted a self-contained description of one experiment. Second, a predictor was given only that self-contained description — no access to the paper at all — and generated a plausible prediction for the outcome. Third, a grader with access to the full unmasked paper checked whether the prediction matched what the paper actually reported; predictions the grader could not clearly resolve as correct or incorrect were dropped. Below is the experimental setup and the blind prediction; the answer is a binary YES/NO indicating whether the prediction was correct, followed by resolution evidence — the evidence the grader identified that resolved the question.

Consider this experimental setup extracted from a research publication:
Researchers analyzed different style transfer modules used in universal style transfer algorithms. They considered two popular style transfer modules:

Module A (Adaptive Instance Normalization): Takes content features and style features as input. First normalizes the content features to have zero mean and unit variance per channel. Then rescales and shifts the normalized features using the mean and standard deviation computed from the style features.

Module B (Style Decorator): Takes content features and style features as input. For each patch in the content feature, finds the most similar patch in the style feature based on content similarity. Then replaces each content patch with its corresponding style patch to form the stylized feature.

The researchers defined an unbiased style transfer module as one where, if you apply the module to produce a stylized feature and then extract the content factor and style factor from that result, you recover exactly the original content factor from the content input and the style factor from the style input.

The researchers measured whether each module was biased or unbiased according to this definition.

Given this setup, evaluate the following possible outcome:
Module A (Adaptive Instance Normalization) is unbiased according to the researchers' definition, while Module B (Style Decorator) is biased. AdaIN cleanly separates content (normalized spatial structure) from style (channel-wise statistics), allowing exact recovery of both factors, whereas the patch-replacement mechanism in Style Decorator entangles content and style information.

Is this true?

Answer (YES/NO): YES